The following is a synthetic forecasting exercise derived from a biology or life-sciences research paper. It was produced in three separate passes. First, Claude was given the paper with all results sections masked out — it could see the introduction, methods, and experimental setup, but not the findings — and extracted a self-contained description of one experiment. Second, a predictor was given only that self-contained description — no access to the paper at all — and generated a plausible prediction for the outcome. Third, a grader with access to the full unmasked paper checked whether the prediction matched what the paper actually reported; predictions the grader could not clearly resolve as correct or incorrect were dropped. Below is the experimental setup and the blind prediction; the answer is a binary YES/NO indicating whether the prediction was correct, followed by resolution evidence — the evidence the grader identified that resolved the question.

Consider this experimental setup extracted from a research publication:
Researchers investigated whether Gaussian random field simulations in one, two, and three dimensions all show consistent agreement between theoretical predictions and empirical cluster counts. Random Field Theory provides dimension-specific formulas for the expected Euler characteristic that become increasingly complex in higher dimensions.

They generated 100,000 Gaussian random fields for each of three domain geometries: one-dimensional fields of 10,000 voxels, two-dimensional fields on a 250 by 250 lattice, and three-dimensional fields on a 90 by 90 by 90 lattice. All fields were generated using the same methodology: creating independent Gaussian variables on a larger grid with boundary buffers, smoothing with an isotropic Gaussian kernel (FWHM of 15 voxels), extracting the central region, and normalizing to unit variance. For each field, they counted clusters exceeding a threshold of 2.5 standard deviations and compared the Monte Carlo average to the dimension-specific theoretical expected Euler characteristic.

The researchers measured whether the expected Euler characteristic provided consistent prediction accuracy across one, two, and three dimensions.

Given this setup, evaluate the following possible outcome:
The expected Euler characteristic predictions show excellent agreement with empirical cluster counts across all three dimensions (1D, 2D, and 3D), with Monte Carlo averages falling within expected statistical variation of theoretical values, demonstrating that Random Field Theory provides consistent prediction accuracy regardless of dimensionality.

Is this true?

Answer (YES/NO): YES